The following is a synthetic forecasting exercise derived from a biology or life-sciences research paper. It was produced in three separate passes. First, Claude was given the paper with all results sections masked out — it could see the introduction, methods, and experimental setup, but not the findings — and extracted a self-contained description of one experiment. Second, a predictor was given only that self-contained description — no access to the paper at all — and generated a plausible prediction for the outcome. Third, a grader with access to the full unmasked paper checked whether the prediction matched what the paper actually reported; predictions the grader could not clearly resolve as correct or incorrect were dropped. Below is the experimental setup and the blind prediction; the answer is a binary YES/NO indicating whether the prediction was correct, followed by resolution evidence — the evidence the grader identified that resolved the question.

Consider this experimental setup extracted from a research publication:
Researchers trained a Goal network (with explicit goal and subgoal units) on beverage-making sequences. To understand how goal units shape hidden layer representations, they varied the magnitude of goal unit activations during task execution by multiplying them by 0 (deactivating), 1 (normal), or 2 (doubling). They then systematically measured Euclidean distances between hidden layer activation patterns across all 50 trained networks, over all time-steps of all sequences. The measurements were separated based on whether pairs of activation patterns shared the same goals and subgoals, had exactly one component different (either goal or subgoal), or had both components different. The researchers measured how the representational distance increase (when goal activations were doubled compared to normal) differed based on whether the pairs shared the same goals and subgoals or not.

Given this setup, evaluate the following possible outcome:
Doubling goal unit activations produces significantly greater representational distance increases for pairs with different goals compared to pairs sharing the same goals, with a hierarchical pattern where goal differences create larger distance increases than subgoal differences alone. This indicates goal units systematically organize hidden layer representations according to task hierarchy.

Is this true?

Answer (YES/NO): NO